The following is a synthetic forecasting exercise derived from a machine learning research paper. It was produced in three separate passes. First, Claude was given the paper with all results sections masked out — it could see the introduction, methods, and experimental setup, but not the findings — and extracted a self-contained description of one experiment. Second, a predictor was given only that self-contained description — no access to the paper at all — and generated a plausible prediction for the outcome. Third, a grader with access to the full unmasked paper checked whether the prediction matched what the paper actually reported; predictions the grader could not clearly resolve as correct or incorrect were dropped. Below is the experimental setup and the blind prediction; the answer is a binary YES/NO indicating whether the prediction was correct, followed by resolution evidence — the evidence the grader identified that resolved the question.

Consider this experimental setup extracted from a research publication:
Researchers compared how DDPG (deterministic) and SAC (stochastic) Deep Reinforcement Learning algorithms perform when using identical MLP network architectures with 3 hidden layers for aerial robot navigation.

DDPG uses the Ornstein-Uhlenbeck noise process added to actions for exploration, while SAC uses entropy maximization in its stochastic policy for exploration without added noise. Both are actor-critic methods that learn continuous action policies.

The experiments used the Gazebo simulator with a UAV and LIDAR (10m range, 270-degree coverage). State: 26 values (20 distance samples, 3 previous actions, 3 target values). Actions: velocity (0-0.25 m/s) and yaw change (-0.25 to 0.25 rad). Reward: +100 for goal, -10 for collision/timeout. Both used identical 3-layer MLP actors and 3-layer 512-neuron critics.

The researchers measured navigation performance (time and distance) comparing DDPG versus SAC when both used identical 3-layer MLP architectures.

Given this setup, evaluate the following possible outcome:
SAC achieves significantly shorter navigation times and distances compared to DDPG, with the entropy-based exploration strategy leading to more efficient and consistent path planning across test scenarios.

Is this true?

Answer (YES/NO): NO